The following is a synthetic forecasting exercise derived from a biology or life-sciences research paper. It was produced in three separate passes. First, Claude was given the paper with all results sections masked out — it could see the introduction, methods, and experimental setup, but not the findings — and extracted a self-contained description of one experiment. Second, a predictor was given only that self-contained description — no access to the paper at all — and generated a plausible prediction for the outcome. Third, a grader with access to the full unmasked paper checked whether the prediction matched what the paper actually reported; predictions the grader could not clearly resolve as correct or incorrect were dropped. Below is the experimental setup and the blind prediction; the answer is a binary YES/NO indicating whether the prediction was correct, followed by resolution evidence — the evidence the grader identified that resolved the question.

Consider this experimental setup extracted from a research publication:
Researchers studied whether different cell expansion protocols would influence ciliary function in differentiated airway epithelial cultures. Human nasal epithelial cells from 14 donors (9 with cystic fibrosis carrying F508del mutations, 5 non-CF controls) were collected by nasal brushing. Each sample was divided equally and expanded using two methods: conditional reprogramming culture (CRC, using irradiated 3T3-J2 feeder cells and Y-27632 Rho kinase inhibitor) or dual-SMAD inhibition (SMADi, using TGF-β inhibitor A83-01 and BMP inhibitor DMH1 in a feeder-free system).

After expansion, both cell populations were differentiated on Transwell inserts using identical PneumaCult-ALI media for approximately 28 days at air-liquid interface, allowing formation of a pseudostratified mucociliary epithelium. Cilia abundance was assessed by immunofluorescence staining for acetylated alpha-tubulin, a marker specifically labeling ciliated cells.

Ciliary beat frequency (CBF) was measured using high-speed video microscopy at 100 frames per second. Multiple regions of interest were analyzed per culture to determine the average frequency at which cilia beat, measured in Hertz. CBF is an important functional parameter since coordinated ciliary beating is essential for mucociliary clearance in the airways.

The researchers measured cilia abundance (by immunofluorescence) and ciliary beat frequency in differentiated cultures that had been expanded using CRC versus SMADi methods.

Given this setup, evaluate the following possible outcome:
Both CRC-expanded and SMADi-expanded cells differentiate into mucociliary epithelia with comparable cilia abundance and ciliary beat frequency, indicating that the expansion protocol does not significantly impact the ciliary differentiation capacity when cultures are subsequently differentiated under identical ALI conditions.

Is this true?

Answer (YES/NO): NO